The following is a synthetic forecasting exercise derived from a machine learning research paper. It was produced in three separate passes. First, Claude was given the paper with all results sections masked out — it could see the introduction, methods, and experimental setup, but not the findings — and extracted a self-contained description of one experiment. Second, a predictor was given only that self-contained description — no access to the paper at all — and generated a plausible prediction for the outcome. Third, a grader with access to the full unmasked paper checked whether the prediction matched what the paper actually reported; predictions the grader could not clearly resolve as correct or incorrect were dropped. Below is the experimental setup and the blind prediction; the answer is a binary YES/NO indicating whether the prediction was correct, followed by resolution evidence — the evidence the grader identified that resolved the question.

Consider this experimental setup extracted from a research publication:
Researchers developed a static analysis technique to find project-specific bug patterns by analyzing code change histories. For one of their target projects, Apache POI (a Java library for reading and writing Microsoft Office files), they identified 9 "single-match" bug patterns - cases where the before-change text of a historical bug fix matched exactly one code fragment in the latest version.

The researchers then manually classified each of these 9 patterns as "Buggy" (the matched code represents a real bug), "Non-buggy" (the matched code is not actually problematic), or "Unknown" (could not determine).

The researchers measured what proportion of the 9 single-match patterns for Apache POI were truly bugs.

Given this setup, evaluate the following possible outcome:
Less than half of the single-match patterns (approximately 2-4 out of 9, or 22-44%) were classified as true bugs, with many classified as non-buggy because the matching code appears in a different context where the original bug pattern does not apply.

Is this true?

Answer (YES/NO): NO